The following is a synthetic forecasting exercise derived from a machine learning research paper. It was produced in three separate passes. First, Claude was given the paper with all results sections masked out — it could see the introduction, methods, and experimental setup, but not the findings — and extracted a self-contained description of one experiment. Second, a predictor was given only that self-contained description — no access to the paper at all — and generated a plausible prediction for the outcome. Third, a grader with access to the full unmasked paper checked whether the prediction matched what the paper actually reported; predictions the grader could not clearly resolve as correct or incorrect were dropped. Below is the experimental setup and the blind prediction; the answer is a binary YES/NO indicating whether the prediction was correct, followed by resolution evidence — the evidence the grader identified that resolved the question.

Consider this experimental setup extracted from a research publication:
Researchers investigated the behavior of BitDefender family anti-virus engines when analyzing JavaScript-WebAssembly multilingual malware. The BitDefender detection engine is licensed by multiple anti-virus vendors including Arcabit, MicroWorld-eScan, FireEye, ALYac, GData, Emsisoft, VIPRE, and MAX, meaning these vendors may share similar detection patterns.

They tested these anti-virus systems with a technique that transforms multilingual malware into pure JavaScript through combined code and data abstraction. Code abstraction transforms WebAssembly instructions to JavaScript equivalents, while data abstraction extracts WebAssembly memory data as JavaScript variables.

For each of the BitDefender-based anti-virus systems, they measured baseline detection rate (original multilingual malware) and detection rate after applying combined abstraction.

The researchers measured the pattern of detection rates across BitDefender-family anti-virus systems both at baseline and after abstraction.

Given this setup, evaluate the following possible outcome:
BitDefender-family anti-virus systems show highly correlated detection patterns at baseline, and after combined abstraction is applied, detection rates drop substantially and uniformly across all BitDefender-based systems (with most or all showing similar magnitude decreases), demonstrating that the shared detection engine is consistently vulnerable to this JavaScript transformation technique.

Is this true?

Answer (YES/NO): NO